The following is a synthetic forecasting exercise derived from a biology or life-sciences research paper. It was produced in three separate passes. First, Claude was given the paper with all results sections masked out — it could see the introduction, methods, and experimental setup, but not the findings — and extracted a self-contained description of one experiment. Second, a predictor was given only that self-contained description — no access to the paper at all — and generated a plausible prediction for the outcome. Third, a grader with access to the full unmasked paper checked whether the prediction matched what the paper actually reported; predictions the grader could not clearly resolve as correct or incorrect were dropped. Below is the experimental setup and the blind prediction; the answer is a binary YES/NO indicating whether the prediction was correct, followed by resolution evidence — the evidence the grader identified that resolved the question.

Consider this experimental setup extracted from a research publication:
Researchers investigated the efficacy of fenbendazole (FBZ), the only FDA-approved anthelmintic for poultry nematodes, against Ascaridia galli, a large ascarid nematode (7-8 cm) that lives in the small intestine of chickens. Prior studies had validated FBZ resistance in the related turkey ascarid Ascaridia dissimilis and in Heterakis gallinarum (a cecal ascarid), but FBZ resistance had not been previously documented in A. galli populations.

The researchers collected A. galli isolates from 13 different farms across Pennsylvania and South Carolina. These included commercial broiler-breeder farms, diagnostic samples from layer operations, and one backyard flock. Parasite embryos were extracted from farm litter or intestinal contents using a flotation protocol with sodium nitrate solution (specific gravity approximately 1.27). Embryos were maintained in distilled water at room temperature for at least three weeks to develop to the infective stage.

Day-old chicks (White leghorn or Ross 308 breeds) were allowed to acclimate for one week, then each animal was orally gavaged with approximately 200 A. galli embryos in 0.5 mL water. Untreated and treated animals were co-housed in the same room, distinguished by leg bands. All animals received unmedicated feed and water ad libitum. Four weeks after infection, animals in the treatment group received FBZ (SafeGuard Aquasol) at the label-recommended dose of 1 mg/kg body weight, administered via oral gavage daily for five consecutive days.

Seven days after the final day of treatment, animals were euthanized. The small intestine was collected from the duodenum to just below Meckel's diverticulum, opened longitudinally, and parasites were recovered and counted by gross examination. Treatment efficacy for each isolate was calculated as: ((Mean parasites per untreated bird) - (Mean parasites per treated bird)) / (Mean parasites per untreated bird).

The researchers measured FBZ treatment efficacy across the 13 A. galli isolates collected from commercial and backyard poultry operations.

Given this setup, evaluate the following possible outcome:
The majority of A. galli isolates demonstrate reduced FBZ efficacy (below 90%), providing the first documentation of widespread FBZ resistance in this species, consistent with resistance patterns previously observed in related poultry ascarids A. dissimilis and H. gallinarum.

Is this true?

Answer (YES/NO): NO